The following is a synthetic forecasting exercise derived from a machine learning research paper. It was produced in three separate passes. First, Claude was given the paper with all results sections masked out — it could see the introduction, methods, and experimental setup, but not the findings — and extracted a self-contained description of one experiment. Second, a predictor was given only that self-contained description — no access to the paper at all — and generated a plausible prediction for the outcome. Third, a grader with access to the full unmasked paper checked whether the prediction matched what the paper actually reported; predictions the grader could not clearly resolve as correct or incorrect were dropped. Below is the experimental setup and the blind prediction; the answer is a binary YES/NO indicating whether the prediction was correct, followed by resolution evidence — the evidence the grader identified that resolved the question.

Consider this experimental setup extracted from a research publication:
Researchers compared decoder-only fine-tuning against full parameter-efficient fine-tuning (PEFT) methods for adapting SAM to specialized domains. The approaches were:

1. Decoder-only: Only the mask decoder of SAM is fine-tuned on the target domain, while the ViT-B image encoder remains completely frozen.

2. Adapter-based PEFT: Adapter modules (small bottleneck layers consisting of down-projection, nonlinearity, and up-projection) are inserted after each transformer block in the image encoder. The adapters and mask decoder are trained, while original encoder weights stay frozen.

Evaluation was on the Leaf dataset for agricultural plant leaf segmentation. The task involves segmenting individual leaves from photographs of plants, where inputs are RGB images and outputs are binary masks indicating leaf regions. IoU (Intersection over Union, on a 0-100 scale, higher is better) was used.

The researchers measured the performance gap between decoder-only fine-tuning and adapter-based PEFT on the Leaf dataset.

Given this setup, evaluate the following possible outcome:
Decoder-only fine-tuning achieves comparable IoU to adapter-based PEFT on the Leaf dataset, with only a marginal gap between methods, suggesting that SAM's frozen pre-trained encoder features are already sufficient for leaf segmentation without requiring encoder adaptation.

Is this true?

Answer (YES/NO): NO